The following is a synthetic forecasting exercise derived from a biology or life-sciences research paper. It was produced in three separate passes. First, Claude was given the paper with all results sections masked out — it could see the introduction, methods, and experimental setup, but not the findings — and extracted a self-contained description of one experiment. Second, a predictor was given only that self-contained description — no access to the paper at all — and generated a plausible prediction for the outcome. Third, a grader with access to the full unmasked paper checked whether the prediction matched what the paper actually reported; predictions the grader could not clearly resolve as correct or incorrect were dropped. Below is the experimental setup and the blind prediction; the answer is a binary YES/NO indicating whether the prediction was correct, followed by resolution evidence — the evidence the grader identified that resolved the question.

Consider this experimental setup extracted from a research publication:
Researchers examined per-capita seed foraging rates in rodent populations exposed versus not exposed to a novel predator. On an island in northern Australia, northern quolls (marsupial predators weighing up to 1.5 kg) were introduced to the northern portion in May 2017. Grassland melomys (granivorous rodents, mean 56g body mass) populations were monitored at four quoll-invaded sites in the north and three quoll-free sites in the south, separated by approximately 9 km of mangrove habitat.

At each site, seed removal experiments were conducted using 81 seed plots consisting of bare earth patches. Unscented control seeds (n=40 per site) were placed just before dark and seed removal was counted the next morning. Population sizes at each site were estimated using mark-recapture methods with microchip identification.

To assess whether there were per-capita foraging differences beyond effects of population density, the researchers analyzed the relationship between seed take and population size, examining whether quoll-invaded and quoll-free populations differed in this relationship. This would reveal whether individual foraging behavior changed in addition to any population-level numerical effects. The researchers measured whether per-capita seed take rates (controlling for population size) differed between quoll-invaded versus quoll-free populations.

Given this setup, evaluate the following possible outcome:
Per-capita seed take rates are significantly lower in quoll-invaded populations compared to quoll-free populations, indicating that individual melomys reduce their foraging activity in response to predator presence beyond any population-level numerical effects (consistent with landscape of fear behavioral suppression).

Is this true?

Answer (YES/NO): YES